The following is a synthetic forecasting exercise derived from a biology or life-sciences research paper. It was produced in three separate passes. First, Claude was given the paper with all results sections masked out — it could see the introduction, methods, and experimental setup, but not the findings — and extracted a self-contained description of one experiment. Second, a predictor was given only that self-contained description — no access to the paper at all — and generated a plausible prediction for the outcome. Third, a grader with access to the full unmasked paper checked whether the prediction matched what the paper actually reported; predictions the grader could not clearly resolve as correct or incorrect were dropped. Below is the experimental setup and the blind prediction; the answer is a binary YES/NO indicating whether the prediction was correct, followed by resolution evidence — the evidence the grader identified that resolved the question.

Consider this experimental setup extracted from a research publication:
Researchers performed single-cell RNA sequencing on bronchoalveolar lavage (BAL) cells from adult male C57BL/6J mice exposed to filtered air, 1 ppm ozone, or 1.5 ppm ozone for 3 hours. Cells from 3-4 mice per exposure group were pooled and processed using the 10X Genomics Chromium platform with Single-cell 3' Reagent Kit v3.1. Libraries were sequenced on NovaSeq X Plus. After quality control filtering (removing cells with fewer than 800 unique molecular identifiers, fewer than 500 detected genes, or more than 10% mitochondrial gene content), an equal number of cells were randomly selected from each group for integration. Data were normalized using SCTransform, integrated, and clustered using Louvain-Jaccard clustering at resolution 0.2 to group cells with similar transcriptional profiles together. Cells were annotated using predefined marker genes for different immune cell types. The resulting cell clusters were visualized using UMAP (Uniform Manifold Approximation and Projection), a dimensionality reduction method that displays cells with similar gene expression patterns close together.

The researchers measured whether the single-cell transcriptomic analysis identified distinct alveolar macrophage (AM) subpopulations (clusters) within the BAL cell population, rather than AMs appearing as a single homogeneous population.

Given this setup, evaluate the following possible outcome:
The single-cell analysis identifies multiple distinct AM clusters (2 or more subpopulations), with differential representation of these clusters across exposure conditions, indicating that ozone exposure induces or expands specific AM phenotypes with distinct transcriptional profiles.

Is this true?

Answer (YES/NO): YES